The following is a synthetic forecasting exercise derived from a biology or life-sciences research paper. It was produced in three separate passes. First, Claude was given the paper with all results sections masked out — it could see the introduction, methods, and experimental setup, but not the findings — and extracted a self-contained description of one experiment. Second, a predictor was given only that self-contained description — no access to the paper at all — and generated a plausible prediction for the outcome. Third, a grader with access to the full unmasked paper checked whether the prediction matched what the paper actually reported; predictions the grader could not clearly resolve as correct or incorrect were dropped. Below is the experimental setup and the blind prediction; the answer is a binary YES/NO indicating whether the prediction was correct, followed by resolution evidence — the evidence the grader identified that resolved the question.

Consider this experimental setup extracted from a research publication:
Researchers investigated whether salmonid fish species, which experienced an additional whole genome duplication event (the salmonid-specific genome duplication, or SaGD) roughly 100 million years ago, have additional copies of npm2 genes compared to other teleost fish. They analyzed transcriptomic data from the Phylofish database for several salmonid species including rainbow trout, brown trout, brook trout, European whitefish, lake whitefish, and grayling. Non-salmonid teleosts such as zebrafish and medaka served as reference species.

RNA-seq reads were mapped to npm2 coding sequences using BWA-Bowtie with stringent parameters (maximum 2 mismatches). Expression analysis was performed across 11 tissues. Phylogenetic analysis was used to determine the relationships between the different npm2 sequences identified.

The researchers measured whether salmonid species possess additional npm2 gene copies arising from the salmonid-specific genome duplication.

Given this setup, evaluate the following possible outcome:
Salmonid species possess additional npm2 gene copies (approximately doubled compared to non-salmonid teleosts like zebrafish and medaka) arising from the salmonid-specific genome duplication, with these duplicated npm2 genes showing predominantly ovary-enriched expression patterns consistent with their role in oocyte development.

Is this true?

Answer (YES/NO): NO